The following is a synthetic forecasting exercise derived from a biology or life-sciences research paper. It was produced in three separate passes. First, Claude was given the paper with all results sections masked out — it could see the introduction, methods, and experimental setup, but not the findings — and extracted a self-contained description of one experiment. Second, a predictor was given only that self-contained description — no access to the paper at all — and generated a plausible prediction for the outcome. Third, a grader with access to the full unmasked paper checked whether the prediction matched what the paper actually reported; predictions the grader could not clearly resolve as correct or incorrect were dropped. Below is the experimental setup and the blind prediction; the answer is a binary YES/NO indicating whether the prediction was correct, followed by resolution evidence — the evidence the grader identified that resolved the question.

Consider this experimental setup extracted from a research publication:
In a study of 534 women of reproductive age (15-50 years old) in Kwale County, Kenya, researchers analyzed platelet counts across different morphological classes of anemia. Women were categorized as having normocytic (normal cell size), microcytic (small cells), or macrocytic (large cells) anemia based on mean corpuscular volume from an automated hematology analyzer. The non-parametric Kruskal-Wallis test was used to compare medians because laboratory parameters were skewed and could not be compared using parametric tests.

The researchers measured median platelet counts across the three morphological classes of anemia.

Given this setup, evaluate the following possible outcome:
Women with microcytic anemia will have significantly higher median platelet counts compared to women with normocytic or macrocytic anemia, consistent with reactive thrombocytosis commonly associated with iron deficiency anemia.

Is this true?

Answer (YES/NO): NO